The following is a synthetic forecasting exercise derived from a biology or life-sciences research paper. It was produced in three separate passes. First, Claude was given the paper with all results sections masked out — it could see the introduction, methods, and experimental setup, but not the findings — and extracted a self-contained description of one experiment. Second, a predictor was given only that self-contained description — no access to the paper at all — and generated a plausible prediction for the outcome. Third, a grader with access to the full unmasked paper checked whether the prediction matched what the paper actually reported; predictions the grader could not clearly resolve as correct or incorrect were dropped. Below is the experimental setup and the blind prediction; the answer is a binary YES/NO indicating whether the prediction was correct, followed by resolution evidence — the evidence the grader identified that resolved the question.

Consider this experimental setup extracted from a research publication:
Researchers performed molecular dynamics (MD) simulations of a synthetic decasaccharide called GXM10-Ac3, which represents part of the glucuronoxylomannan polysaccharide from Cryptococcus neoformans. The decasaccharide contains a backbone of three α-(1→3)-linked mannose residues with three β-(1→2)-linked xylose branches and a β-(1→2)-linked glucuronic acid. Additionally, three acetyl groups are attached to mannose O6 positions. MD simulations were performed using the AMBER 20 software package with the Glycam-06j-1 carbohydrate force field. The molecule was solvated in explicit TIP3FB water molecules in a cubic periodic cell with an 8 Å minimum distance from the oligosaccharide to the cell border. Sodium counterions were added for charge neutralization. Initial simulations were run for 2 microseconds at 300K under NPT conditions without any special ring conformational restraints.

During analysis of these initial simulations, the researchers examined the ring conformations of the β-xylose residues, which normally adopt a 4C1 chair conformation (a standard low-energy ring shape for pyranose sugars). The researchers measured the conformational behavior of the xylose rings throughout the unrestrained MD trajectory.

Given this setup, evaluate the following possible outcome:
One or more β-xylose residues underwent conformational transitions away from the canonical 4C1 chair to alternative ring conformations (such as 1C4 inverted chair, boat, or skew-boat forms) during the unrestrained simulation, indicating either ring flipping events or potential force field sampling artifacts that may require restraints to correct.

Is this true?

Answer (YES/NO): YES